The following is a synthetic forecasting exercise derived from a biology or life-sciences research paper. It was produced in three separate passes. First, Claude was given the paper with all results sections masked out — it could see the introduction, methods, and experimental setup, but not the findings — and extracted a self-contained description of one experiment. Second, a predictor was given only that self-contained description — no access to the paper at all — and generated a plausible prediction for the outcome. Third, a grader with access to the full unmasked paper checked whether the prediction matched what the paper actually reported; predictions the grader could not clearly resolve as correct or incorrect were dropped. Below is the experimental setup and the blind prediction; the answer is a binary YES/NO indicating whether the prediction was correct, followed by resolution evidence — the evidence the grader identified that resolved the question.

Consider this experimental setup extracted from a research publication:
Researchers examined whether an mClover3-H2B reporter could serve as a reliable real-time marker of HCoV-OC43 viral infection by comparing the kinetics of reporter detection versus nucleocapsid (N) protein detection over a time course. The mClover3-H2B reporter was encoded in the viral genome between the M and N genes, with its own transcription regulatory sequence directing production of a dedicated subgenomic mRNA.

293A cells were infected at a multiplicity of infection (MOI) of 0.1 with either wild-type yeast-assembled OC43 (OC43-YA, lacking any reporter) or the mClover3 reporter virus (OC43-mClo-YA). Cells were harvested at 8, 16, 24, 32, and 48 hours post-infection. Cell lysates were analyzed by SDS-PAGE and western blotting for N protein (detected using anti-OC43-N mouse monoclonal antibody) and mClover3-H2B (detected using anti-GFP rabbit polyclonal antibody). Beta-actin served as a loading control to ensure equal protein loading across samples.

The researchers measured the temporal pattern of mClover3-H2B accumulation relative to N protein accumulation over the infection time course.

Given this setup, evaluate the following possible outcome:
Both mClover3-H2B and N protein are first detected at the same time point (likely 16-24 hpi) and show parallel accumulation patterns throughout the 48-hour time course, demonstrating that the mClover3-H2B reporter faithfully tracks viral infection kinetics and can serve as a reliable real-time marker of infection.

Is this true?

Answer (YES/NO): NO